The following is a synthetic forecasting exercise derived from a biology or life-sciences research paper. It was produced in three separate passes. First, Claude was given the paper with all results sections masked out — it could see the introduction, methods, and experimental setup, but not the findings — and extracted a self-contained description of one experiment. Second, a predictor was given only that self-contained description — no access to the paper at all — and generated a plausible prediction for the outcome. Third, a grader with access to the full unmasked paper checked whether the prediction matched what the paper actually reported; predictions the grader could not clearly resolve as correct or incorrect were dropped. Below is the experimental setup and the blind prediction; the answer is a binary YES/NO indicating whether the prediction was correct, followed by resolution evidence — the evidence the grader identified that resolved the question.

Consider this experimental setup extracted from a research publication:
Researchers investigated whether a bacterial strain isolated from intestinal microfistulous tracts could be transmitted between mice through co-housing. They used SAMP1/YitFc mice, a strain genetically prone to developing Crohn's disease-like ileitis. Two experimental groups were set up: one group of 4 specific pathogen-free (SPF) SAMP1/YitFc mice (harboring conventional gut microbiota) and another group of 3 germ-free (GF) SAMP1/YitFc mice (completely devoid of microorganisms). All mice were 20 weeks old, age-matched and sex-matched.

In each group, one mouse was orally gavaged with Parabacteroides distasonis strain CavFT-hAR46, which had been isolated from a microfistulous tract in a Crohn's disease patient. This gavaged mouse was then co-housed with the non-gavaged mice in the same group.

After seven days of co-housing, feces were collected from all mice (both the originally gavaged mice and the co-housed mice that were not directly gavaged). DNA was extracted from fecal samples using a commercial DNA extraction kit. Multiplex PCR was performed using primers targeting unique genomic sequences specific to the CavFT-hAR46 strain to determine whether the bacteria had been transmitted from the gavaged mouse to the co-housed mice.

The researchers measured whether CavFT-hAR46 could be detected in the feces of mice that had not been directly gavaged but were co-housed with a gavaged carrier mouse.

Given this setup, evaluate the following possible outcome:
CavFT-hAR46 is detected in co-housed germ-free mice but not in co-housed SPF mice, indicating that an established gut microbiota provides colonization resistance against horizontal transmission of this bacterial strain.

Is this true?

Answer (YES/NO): NO